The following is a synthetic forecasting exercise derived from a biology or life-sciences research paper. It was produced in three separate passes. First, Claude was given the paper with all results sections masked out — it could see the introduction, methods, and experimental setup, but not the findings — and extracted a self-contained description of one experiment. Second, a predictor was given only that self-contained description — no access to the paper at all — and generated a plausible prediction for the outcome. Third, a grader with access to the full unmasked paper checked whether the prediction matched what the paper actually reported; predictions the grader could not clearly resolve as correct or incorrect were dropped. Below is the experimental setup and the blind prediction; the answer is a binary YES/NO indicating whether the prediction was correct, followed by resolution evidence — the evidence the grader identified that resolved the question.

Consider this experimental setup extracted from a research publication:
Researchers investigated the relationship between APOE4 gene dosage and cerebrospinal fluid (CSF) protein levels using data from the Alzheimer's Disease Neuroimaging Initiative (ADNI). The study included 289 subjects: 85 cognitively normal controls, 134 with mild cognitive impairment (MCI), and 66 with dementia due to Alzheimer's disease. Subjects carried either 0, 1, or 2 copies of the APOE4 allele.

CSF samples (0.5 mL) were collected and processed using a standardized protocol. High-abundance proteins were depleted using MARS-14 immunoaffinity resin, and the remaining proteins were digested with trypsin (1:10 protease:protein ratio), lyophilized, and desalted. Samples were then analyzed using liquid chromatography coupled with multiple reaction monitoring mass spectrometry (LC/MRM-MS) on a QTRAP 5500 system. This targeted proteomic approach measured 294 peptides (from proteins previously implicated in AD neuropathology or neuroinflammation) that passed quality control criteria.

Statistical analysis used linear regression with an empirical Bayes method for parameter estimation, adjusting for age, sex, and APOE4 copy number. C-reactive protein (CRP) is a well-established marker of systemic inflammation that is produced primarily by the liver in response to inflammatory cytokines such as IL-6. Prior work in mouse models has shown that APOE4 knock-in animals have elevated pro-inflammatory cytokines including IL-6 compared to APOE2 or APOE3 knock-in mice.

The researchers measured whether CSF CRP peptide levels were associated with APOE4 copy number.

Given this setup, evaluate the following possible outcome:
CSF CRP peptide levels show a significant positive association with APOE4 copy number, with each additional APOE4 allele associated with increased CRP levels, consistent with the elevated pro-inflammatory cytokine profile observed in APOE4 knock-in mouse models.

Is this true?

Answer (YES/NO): NO